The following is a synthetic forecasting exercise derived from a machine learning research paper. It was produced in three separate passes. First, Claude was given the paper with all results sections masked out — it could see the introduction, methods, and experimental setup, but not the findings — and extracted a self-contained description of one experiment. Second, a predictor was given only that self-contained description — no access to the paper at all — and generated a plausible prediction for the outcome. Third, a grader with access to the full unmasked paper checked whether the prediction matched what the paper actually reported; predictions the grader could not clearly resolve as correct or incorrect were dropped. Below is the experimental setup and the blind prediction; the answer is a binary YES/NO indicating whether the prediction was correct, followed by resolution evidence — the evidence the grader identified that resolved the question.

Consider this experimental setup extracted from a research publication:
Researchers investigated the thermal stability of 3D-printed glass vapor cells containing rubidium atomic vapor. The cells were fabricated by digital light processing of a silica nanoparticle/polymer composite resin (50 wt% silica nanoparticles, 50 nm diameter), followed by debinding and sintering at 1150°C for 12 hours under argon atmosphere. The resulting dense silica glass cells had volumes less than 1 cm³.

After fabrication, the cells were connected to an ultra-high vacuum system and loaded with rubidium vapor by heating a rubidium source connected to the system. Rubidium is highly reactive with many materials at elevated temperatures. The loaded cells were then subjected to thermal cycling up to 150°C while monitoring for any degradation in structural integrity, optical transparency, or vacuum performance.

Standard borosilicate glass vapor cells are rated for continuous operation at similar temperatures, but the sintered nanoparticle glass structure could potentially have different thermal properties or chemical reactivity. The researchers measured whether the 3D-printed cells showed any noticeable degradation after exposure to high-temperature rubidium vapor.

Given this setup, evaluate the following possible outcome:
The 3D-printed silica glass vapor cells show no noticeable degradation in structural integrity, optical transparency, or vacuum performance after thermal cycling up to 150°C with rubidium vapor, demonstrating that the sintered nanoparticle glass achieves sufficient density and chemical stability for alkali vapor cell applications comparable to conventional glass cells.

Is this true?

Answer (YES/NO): YES